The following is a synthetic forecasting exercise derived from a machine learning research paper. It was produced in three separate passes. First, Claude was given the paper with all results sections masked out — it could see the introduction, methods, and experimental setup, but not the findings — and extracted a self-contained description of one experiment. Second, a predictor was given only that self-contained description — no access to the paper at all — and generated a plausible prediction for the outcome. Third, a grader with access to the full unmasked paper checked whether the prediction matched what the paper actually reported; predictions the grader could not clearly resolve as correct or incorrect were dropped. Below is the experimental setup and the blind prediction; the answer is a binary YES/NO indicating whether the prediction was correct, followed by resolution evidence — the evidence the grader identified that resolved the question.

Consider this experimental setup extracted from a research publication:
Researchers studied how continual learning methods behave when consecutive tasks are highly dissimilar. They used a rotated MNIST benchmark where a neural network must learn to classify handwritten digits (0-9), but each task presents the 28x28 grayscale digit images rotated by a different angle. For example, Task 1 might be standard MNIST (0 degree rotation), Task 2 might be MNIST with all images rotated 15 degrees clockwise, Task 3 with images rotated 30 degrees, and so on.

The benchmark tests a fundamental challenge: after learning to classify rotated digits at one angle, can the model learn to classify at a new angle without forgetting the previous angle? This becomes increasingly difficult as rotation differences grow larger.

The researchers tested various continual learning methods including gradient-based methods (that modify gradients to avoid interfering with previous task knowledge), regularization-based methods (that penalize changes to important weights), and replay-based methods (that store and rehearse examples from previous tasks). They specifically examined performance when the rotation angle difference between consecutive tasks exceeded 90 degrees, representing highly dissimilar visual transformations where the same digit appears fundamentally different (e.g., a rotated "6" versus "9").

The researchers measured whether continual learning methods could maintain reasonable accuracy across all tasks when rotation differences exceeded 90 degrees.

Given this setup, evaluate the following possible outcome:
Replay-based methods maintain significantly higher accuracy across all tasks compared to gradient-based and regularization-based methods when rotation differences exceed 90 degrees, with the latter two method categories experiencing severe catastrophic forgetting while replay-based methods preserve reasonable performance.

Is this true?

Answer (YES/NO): NO